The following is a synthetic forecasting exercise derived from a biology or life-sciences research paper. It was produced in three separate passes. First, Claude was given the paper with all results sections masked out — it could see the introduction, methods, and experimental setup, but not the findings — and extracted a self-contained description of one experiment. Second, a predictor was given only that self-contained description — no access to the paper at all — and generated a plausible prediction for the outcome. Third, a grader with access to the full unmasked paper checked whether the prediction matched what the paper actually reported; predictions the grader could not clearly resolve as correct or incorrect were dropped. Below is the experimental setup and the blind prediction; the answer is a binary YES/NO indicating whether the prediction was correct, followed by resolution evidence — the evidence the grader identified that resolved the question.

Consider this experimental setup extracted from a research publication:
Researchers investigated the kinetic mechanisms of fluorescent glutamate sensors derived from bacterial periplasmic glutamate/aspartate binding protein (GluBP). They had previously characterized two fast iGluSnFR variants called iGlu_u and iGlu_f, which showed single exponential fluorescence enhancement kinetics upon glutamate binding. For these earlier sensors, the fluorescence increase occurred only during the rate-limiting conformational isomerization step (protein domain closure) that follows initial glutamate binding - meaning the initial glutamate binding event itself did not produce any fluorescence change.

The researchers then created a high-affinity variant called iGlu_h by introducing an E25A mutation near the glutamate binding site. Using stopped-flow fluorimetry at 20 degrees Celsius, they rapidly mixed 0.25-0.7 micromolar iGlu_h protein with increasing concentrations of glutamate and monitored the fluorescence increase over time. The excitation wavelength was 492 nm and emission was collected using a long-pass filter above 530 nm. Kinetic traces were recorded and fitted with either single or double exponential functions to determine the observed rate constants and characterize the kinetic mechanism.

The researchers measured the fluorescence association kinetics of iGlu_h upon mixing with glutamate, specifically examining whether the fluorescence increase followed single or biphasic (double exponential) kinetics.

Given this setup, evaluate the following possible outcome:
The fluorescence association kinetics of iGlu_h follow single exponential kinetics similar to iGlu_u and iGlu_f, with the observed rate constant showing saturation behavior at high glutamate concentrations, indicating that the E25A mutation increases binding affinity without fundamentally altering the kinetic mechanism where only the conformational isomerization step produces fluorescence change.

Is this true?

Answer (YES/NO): NO